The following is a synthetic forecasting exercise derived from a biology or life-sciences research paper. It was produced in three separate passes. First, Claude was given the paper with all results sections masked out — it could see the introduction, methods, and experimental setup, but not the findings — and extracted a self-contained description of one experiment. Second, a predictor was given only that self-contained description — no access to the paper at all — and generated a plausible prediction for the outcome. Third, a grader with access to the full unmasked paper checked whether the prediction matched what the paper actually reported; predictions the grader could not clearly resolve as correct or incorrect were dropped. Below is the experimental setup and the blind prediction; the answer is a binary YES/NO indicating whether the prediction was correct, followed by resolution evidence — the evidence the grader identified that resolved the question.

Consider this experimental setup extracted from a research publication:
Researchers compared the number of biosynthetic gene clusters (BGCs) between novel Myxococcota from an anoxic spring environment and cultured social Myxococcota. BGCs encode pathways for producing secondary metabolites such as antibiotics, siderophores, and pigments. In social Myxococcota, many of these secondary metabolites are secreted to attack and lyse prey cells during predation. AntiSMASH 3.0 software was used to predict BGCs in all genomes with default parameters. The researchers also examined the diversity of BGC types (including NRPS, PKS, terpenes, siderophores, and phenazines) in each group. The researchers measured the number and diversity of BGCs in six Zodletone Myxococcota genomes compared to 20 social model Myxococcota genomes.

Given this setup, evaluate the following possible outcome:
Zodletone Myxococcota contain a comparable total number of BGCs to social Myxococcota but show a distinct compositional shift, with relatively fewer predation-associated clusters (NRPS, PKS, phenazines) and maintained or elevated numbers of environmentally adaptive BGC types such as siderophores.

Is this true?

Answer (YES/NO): NO